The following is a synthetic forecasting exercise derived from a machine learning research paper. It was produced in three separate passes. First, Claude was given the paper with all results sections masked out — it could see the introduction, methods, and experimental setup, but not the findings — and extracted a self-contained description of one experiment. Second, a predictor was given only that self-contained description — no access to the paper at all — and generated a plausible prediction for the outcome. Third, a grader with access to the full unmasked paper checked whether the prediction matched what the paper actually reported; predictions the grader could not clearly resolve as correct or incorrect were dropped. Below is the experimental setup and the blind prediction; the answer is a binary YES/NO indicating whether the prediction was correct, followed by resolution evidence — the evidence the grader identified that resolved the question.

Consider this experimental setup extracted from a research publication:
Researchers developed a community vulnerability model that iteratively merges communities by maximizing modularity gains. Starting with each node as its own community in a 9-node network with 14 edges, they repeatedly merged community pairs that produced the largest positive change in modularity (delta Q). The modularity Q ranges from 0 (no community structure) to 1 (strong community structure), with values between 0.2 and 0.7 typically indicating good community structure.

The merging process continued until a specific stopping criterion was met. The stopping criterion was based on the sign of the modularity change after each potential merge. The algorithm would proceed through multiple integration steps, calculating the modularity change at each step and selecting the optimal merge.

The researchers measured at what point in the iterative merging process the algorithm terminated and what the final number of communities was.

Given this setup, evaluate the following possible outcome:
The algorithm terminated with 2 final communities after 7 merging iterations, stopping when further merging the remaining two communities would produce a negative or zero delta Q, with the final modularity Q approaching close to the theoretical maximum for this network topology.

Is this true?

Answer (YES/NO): NO